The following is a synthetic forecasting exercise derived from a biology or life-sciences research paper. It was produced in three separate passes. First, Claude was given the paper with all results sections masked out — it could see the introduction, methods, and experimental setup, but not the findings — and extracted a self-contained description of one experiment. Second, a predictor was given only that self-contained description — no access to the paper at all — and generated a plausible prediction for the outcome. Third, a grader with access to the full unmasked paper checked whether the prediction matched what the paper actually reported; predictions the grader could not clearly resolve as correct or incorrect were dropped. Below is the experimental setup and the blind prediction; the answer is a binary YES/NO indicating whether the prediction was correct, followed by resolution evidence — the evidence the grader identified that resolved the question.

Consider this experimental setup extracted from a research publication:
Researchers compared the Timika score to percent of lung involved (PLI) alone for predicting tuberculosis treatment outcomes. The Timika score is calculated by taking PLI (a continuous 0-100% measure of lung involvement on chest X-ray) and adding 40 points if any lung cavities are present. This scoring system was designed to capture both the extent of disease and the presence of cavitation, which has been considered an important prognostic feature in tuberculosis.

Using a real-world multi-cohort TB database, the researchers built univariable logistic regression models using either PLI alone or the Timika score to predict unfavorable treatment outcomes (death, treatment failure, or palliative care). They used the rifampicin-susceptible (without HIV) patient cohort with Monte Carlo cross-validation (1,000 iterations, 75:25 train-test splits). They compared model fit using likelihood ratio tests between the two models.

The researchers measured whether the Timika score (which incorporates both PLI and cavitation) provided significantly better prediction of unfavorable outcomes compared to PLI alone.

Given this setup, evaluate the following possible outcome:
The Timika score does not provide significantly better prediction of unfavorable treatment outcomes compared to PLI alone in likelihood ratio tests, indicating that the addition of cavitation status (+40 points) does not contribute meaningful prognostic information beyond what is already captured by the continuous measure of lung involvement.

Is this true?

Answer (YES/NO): YES